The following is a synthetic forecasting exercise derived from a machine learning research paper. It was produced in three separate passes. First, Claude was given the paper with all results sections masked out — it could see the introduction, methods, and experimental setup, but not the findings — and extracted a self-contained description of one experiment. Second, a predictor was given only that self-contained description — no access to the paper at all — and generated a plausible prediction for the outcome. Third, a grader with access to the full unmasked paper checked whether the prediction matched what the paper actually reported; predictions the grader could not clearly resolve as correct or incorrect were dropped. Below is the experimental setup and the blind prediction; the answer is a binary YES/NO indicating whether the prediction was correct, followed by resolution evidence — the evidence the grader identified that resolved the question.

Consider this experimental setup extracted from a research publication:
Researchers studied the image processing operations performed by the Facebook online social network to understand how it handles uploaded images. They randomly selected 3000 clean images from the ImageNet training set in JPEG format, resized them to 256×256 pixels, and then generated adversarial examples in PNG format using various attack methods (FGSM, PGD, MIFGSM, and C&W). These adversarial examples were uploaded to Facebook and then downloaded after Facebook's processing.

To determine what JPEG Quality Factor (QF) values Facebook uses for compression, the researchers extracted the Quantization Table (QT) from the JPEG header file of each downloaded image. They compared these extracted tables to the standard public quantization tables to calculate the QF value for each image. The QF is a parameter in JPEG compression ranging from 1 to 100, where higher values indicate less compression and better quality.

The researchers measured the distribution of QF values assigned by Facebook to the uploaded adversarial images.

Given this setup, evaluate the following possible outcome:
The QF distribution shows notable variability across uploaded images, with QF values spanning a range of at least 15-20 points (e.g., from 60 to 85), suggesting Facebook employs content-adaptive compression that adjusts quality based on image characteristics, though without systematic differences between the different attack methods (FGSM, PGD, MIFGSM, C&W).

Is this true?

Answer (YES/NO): NO